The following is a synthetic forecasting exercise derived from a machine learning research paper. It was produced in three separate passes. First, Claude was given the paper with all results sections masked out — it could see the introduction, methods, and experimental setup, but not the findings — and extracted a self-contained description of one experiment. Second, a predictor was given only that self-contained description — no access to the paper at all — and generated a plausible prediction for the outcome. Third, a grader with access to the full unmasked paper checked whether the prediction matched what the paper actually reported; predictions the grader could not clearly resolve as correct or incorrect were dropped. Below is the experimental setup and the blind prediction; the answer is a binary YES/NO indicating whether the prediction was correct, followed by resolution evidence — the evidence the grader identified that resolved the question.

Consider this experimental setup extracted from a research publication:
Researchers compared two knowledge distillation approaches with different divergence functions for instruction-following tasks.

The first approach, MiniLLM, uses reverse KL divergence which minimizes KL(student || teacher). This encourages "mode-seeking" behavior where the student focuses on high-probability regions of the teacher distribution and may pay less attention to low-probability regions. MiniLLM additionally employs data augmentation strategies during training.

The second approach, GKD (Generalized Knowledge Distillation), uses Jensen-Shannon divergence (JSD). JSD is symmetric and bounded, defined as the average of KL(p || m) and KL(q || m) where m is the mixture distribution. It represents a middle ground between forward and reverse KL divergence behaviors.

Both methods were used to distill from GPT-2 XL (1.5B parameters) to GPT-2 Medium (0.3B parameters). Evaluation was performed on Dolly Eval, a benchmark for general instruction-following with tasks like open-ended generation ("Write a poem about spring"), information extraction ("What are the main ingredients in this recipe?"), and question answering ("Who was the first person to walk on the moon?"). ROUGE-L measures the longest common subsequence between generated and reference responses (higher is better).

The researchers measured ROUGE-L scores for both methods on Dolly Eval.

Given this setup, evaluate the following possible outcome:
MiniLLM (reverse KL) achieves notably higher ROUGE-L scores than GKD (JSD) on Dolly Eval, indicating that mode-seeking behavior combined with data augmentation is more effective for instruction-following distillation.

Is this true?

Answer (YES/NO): NO